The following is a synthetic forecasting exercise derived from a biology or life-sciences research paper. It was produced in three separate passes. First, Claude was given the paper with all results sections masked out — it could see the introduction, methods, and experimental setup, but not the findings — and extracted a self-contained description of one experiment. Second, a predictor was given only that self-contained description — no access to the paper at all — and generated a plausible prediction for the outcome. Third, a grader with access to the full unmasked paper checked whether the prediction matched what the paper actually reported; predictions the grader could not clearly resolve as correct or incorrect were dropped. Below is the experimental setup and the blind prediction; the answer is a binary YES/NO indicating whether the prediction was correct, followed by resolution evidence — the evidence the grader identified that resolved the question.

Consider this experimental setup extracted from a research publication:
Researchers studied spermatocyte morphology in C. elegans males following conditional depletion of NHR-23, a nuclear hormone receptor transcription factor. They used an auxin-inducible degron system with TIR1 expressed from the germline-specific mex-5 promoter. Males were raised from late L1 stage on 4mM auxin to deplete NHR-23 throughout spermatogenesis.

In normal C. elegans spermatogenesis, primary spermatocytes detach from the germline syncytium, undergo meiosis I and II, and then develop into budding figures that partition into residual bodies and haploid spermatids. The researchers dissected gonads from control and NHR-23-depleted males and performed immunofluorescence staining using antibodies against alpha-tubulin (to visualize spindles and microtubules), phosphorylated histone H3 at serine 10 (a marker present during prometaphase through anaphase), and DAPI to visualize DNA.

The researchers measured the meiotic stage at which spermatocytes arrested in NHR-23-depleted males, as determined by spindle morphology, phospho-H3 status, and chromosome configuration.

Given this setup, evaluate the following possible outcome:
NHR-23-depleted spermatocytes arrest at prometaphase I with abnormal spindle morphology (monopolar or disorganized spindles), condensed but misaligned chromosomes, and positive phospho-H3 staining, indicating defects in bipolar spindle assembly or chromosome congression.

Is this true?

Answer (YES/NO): NO